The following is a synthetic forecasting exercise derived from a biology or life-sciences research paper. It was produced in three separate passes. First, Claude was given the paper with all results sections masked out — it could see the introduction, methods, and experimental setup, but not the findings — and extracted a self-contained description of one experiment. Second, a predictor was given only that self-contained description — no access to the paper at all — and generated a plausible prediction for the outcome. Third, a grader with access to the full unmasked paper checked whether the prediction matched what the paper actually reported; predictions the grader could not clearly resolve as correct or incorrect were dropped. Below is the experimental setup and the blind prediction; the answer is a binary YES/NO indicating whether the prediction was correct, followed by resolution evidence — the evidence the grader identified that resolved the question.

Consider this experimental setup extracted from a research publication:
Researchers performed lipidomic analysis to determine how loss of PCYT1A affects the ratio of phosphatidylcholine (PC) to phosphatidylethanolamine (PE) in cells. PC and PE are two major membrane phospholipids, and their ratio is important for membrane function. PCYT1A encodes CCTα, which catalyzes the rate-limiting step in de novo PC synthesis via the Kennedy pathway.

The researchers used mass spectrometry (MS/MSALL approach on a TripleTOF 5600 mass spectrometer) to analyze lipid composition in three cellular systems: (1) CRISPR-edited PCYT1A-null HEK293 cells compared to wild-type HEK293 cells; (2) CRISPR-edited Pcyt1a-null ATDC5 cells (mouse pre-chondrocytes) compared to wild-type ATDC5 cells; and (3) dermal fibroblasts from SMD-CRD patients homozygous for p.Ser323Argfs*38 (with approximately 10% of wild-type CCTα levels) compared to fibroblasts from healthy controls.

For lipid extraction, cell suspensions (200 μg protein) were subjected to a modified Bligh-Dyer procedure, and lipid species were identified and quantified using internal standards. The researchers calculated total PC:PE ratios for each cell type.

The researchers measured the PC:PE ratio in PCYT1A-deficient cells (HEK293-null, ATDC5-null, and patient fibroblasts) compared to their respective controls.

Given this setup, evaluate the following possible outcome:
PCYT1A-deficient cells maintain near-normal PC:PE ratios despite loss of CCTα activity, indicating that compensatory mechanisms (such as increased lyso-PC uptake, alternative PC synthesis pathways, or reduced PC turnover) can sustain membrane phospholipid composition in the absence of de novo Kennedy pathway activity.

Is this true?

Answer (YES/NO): NO